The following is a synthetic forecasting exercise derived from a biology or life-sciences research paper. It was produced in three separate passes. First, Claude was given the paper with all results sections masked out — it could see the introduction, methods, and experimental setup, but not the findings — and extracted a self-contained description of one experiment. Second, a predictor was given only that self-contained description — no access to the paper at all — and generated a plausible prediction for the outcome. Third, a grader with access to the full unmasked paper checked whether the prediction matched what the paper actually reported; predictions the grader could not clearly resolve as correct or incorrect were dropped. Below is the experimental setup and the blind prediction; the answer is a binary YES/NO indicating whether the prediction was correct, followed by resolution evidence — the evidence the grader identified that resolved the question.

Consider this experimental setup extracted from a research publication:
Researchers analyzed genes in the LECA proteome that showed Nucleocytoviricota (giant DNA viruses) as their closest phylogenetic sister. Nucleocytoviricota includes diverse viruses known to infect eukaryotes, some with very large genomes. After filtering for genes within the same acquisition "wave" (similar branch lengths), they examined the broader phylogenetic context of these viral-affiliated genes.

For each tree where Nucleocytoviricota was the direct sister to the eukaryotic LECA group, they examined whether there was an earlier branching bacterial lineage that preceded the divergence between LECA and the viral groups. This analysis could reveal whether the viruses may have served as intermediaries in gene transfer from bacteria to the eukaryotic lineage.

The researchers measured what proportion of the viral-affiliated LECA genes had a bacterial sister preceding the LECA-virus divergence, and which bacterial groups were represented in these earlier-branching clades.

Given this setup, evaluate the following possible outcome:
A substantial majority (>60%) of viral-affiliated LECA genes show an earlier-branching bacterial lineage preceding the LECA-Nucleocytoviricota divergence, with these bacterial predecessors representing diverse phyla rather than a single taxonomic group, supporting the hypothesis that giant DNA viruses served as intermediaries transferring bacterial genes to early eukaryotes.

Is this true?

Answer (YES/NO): NO